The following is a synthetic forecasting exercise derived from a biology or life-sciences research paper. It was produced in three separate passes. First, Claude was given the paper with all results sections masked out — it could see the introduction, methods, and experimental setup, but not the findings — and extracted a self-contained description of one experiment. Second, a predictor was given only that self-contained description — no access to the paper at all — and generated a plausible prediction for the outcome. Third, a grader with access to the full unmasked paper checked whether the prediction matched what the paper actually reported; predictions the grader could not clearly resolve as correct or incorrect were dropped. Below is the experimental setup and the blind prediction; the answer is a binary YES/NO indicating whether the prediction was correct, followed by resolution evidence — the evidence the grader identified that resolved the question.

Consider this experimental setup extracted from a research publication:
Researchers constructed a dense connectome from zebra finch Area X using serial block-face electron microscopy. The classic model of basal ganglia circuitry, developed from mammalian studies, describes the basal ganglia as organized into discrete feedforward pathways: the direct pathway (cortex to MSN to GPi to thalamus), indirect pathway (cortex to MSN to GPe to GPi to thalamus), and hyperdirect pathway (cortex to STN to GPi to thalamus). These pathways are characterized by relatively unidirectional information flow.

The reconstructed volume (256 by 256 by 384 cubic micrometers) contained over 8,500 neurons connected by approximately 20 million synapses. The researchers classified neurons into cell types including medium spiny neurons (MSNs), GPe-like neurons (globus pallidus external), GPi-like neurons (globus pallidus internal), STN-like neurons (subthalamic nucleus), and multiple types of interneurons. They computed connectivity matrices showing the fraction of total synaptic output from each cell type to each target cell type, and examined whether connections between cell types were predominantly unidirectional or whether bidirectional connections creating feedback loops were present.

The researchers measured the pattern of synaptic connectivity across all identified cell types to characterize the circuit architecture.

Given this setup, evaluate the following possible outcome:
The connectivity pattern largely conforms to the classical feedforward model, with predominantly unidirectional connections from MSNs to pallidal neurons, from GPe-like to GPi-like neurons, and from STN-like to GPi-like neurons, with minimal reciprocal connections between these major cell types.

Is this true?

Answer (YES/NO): NO